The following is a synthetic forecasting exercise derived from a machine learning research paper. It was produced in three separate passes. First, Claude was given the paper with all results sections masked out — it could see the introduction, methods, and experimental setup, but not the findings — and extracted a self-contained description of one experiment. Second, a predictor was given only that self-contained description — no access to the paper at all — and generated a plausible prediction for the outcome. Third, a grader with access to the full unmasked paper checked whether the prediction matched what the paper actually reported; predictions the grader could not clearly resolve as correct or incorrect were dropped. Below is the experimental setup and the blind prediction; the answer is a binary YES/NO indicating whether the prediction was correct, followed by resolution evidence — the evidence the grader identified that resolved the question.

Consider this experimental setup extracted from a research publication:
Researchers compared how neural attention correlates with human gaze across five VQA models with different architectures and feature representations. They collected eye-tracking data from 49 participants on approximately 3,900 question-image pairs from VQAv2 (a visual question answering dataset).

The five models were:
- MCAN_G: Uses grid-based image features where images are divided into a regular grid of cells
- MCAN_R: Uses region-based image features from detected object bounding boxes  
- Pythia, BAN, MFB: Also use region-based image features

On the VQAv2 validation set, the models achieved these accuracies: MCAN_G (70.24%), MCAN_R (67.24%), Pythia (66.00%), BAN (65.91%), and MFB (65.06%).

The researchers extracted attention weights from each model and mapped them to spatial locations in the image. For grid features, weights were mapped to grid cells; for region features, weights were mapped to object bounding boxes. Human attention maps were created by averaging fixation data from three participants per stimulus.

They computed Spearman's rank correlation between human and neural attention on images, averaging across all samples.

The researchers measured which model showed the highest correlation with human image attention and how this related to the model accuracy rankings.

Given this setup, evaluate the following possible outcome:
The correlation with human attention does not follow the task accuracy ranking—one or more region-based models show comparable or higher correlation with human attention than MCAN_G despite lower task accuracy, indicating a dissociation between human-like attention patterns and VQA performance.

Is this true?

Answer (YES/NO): YES